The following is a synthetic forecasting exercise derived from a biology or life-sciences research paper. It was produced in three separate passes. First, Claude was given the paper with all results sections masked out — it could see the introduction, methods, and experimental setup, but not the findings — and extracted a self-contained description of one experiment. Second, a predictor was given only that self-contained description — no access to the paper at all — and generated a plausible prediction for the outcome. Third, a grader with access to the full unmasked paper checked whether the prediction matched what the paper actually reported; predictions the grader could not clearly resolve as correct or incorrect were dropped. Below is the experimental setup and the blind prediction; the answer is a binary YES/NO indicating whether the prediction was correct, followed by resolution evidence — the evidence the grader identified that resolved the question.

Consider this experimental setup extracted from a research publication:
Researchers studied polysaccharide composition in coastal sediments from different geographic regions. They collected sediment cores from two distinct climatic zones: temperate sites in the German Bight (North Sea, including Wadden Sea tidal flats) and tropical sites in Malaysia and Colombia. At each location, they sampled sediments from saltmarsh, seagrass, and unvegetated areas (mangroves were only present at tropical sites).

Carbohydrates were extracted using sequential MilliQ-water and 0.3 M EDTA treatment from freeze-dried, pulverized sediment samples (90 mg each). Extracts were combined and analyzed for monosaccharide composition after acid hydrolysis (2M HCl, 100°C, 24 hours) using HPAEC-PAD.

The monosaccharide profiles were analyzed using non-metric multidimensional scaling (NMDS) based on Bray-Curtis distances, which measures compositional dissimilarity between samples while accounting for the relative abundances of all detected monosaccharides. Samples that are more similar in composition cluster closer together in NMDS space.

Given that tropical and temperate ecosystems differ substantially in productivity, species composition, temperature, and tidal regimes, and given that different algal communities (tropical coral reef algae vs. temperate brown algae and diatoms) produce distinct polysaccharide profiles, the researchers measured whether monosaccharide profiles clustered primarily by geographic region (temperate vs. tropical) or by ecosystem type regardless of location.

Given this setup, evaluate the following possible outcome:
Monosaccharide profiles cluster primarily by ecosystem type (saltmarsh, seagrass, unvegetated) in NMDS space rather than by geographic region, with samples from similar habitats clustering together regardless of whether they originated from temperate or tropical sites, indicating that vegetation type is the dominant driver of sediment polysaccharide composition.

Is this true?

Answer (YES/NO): NO